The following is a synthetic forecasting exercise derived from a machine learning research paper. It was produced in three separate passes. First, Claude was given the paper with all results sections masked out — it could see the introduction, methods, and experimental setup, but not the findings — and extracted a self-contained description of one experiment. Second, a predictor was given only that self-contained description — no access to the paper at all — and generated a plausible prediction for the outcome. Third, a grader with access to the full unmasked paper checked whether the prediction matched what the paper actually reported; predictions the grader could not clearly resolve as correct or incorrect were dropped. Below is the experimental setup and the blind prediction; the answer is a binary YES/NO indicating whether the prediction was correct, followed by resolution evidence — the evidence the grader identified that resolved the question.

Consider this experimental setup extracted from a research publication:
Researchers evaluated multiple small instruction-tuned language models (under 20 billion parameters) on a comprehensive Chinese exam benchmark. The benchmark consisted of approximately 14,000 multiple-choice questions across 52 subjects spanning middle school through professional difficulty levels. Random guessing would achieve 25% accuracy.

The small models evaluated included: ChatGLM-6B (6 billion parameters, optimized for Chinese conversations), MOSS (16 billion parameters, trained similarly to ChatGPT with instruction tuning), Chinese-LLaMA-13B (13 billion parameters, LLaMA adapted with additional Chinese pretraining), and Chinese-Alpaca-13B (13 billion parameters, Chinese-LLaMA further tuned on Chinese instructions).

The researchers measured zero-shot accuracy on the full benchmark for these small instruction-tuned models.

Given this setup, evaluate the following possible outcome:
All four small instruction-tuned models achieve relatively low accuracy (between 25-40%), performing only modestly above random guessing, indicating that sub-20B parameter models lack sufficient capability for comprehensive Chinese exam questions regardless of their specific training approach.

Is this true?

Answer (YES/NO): YES